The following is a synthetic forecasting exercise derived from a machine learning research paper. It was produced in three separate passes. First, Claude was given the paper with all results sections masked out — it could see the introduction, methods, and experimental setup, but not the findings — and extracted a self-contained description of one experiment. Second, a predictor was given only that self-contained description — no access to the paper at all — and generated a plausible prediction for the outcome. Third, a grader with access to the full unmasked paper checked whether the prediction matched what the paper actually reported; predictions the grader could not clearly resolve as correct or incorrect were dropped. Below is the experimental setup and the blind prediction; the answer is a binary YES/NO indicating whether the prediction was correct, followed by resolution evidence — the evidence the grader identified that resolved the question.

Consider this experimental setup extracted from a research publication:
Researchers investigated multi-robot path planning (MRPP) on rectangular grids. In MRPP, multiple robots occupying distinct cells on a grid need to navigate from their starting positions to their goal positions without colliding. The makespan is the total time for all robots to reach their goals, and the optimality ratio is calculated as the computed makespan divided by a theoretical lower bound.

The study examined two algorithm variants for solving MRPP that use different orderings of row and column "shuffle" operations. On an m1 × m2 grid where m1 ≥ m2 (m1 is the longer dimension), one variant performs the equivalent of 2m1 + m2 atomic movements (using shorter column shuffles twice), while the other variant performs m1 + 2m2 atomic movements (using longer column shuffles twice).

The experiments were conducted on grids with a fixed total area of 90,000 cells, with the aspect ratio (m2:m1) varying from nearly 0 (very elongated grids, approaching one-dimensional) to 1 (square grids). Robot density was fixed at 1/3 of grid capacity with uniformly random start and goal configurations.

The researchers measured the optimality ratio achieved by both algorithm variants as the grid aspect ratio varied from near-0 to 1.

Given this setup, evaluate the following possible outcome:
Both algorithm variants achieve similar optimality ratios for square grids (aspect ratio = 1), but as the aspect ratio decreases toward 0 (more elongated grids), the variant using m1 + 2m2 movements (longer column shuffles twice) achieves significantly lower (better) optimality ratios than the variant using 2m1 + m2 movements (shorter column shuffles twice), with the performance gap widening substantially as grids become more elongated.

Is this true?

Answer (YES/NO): NO